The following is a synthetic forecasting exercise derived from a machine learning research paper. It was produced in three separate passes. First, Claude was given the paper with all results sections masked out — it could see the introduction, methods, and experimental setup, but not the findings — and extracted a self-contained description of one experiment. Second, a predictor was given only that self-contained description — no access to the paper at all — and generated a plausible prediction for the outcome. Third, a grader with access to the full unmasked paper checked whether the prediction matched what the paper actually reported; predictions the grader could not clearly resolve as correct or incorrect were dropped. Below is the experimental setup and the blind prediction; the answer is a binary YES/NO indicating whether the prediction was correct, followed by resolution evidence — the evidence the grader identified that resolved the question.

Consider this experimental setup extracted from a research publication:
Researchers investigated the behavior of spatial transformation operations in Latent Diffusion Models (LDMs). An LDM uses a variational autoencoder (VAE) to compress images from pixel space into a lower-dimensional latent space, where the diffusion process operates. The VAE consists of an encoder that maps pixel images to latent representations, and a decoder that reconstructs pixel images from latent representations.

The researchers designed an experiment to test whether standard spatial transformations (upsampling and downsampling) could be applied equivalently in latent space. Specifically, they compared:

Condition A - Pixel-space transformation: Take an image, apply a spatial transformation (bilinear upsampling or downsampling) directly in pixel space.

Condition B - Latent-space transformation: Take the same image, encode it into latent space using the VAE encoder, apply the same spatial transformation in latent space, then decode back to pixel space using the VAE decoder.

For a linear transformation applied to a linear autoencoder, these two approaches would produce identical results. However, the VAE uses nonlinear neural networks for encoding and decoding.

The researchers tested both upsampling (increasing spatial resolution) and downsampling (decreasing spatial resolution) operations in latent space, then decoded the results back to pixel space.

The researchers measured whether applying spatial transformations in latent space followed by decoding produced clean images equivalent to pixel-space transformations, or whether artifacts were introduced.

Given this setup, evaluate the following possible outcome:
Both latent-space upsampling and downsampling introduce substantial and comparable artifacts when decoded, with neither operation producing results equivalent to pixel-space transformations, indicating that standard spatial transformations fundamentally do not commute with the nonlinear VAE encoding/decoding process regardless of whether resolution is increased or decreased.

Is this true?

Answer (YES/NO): YES